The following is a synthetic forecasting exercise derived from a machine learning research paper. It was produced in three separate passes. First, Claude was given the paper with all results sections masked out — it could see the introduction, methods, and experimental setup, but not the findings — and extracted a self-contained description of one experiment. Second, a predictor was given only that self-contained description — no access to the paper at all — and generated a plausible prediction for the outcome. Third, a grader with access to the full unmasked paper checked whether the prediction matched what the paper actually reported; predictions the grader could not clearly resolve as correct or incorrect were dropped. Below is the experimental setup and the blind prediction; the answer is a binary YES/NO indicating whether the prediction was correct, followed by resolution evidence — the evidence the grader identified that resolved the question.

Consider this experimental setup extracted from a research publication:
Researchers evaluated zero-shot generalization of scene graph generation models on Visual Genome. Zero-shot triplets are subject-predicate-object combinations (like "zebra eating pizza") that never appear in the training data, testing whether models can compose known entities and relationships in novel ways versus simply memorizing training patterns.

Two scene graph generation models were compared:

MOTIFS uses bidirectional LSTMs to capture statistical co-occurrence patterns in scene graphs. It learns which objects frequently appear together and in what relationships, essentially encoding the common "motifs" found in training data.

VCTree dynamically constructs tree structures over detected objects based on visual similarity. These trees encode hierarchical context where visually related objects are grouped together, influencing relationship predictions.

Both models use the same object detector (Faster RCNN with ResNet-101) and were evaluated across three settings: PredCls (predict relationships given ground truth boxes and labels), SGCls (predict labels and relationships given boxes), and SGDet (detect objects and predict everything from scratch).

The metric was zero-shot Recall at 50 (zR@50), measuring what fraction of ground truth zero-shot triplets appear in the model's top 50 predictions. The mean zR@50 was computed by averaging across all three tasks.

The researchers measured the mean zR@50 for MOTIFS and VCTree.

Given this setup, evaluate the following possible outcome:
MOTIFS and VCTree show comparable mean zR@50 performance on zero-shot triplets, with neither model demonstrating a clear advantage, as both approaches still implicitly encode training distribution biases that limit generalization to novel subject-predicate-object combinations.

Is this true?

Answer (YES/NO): YES